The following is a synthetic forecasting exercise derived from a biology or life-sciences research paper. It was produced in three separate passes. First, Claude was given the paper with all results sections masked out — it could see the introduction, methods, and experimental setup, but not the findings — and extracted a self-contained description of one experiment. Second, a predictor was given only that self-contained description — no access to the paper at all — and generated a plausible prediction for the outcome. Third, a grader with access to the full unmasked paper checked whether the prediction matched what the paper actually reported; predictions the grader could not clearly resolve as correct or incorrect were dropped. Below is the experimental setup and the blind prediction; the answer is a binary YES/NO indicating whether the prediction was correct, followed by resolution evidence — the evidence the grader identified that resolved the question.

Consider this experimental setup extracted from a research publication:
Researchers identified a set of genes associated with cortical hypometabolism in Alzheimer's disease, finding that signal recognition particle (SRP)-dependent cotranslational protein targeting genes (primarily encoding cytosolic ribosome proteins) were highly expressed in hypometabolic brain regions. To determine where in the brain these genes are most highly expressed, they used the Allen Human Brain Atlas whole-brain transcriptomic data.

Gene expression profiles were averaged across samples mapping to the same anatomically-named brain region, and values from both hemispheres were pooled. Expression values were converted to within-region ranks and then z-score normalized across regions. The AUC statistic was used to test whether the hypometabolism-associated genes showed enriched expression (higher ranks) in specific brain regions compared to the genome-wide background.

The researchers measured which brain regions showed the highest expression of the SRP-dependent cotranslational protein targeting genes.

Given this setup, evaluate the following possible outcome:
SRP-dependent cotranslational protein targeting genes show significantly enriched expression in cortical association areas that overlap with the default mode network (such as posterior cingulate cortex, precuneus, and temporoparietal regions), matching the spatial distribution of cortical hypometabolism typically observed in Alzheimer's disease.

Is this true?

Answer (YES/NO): NO